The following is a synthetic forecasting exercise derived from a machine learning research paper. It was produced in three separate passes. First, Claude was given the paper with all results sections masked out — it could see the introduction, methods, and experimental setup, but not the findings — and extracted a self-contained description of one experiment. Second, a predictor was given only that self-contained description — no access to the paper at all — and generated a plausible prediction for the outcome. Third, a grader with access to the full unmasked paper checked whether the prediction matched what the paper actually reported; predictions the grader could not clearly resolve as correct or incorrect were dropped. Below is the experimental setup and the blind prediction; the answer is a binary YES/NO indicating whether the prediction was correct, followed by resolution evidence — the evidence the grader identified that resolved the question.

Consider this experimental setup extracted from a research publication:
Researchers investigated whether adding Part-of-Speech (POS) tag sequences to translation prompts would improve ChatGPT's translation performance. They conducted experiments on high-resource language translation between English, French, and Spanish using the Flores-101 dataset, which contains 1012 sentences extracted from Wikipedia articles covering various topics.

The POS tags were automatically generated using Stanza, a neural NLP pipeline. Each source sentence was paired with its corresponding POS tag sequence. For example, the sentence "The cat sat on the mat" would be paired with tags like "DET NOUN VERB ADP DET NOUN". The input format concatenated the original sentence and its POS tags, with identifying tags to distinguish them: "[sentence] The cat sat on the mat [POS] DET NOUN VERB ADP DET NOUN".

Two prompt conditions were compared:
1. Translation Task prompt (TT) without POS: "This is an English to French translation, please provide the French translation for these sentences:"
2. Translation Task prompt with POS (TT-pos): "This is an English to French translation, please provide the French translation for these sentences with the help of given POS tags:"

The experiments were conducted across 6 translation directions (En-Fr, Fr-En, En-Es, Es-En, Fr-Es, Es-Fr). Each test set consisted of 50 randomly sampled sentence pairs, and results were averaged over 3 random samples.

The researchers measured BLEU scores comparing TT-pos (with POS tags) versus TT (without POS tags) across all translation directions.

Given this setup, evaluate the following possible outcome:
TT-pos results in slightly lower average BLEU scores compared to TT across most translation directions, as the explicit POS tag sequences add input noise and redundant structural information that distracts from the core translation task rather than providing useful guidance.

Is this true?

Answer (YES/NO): NO